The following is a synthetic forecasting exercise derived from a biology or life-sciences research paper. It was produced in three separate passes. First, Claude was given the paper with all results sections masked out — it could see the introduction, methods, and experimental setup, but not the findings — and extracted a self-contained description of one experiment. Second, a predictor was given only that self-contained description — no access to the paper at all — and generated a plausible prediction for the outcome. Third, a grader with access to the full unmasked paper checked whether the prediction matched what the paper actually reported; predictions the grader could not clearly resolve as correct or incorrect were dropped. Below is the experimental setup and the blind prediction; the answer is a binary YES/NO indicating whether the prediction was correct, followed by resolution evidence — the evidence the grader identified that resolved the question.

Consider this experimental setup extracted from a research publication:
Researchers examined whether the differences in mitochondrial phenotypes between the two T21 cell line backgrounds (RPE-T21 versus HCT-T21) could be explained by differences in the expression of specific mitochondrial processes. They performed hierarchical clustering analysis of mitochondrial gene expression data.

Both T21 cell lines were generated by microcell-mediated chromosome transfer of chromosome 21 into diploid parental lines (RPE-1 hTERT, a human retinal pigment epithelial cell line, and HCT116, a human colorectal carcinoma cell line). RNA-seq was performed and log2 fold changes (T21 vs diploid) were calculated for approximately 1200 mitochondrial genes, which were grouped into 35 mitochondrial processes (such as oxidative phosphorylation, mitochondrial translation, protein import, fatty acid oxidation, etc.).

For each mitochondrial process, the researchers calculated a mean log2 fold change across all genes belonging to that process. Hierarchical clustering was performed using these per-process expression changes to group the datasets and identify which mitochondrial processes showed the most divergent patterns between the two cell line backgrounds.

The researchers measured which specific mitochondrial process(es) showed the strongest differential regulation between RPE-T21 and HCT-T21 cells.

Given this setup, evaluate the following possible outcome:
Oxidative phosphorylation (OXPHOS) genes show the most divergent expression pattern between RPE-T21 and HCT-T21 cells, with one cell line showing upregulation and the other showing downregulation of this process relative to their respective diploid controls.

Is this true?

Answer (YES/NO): NO